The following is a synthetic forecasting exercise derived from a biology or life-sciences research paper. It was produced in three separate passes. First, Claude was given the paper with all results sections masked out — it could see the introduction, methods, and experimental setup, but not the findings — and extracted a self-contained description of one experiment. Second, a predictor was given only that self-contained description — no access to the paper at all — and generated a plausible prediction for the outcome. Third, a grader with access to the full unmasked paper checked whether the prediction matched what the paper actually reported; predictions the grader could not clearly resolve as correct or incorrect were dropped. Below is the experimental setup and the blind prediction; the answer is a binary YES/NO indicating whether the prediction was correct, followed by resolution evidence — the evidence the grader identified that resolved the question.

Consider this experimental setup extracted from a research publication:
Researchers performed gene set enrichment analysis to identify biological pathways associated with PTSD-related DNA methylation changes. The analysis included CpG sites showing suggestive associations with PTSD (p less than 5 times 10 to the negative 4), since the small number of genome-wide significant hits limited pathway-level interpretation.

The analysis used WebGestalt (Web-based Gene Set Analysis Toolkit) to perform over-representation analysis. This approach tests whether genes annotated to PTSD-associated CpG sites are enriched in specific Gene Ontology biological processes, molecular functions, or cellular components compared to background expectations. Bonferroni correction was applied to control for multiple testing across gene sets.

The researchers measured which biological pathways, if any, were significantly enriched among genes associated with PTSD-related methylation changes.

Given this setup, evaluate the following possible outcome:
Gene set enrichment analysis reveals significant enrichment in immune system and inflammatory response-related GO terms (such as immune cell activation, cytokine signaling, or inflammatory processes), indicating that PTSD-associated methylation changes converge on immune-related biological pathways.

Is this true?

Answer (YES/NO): NO